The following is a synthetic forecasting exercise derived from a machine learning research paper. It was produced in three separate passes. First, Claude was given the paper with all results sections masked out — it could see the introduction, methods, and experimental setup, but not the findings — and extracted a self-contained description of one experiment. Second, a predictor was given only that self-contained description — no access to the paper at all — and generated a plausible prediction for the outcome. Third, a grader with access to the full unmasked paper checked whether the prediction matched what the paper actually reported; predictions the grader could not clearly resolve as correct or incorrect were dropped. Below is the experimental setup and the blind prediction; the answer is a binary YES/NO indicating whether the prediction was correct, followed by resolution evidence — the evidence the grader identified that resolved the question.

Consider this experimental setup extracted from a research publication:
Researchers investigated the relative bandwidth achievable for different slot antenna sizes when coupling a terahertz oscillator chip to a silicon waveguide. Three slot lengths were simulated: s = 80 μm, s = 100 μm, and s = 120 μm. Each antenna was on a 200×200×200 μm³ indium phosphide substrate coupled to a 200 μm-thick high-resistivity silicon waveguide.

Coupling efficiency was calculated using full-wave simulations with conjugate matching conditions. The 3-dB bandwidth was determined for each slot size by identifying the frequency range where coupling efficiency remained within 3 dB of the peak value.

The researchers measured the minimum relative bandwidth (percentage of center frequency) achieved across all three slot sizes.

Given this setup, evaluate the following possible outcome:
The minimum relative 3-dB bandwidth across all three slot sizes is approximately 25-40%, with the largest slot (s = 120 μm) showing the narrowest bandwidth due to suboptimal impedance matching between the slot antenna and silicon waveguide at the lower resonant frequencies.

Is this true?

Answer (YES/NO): NO